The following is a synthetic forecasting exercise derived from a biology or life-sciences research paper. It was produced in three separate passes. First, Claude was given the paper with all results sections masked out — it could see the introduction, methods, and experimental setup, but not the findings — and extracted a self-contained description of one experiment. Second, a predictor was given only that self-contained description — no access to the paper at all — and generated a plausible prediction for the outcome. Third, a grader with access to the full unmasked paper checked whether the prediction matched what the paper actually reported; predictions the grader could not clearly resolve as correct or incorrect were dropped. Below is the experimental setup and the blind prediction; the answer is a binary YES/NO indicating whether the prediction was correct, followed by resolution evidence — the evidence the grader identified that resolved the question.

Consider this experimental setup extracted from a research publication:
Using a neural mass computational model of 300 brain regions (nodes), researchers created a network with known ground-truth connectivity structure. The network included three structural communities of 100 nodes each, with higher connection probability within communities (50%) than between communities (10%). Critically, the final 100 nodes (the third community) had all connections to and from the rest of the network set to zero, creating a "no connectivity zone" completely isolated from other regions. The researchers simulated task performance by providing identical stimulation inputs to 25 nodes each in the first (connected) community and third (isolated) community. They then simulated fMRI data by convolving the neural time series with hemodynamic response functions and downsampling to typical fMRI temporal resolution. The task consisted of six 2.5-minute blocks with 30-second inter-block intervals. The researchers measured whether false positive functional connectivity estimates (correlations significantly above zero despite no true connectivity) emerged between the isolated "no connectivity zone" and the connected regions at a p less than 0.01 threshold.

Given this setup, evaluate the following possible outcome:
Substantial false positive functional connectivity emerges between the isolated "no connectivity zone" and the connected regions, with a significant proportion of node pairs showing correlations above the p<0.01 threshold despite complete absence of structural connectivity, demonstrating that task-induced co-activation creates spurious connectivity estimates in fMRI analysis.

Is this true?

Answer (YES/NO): YES